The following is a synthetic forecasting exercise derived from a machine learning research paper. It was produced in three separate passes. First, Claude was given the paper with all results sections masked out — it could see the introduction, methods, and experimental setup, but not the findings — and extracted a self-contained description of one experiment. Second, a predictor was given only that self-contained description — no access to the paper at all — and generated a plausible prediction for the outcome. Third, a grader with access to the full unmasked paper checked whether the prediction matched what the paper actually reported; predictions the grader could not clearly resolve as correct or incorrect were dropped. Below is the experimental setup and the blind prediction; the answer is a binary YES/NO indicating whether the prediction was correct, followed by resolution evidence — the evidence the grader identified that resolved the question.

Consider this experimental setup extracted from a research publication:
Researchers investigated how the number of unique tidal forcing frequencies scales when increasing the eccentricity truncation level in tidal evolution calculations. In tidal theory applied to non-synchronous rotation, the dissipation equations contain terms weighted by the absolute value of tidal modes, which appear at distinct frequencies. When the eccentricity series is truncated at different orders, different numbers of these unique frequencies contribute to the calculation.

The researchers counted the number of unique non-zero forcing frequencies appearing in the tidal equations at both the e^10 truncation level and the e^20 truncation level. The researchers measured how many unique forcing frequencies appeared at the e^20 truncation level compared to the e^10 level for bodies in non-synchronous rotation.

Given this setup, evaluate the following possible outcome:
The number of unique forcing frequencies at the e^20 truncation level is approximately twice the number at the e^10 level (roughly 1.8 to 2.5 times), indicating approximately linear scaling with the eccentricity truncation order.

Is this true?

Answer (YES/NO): YES